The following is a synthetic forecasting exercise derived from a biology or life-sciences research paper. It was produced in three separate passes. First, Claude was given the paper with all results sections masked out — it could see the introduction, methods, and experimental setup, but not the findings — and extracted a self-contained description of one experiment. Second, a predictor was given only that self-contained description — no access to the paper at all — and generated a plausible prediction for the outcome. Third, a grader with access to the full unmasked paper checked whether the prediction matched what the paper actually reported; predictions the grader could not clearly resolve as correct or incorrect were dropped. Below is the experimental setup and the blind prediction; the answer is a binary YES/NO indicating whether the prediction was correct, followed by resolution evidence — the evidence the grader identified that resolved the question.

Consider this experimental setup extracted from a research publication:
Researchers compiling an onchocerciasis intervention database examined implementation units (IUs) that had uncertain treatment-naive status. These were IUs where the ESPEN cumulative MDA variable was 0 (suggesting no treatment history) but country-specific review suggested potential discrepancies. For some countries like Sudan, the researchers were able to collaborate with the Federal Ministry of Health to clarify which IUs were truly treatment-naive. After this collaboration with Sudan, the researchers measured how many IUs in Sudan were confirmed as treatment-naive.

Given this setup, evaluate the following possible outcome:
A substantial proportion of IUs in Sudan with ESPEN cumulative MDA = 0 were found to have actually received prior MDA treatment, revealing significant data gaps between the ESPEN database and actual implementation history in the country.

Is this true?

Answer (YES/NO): YES